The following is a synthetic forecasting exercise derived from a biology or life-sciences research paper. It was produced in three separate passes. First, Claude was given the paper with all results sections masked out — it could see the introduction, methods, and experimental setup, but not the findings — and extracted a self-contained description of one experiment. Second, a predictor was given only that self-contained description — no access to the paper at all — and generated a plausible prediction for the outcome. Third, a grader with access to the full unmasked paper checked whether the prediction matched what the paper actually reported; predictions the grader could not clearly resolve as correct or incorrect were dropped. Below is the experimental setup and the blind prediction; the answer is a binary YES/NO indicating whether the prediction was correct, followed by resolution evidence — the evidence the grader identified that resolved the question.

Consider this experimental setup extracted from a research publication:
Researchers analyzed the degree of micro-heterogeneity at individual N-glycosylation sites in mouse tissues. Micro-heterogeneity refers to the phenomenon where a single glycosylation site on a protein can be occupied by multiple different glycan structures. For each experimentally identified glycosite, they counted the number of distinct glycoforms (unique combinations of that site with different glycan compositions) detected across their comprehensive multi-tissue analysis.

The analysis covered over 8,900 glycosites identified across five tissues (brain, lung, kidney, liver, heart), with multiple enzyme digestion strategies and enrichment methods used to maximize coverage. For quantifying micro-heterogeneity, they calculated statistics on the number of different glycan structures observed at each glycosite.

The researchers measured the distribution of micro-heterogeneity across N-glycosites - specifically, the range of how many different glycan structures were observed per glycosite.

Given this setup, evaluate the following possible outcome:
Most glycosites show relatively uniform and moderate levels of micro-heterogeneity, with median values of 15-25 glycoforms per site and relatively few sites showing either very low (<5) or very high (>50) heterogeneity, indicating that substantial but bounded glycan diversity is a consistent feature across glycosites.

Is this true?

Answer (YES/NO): NO